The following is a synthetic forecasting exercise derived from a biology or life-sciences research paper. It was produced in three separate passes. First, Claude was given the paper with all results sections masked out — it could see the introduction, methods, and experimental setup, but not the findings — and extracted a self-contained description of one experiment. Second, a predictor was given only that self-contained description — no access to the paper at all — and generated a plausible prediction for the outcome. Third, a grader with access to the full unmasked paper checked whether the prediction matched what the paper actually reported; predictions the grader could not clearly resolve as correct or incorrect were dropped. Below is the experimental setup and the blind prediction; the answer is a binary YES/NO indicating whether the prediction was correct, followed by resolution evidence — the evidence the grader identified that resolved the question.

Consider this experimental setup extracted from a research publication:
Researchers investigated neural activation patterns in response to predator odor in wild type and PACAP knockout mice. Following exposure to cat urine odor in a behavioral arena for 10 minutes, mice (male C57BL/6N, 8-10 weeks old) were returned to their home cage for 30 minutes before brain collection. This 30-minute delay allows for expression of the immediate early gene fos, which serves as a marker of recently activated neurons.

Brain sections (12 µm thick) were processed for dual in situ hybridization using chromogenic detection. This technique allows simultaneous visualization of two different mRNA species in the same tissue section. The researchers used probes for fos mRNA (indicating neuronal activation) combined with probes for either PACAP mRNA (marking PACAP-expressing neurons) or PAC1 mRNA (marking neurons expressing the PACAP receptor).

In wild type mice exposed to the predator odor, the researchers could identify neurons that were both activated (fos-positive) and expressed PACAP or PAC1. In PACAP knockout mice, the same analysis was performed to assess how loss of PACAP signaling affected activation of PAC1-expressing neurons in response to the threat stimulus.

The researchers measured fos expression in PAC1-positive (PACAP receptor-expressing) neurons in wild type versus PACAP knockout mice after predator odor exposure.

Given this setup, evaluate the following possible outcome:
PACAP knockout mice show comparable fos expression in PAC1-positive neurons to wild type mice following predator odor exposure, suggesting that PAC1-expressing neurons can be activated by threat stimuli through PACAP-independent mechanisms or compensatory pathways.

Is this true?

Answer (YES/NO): NO